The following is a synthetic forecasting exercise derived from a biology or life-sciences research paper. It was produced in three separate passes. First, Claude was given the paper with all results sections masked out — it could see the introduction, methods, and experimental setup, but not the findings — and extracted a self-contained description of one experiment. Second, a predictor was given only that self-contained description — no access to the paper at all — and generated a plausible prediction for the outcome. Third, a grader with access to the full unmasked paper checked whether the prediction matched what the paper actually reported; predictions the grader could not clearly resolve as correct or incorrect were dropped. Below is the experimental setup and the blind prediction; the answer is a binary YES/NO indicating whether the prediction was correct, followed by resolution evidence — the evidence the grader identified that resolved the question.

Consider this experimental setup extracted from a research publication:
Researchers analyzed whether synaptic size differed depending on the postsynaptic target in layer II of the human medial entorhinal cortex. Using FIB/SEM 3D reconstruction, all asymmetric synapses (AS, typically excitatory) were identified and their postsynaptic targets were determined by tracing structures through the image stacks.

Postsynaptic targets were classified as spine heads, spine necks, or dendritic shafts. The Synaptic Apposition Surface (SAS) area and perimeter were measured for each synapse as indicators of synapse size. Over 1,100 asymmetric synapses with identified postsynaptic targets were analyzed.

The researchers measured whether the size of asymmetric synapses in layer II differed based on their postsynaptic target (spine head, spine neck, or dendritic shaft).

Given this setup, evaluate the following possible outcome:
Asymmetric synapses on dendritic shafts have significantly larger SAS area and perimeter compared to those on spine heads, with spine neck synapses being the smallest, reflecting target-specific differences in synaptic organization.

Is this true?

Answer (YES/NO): NO